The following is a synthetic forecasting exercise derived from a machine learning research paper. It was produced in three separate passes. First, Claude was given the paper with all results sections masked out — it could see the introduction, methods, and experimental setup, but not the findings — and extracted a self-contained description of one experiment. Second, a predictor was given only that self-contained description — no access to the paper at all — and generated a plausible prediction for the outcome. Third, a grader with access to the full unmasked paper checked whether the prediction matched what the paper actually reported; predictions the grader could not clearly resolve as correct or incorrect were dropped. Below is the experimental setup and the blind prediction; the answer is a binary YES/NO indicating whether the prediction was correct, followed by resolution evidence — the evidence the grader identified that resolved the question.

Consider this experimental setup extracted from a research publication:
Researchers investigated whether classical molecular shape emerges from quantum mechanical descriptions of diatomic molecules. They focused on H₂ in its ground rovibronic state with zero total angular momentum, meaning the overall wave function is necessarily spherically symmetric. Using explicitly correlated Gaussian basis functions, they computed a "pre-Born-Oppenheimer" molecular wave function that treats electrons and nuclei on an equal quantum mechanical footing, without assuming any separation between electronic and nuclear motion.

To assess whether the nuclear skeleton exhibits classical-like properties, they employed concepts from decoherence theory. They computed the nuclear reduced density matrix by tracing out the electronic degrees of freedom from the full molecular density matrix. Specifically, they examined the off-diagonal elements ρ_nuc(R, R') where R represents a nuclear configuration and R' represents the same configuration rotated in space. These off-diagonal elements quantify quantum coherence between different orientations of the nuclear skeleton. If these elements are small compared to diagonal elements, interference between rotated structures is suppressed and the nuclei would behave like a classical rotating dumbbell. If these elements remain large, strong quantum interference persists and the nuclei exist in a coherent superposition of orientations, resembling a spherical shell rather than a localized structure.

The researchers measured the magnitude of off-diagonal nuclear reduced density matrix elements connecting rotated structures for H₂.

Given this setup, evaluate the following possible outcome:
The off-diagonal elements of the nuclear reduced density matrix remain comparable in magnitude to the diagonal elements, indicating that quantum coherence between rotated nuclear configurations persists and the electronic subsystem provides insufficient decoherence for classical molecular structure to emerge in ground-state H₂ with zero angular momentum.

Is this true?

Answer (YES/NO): YES